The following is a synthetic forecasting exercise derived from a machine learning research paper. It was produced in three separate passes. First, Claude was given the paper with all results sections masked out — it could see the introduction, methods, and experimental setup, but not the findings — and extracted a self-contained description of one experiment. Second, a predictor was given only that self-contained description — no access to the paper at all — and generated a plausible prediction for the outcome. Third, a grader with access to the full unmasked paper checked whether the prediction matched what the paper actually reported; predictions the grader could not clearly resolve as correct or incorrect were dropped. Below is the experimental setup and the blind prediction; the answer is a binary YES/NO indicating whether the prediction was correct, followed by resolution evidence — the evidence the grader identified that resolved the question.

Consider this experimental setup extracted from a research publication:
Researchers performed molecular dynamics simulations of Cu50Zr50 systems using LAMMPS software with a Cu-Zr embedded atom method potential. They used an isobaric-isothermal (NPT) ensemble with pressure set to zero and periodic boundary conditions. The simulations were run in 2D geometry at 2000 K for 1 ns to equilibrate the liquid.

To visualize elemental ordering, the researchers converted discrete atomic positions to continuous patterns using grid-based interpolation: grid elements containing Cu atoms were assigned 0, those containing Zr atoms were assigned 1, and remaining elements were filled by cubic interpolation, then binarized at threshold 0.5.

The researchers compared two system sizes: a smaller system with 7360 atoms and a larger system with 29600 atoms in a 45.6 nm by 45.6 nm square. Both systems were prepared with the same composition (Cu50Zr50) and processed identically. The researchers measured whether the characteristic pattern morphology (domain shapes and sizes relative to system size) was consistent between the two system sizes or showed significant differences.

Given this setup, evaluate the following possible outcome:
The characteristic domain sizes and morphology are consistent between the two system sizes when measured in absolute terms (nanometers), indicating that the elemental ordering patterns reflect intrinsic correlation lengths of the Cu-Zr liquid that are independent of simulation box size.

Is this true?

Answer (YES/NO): YES